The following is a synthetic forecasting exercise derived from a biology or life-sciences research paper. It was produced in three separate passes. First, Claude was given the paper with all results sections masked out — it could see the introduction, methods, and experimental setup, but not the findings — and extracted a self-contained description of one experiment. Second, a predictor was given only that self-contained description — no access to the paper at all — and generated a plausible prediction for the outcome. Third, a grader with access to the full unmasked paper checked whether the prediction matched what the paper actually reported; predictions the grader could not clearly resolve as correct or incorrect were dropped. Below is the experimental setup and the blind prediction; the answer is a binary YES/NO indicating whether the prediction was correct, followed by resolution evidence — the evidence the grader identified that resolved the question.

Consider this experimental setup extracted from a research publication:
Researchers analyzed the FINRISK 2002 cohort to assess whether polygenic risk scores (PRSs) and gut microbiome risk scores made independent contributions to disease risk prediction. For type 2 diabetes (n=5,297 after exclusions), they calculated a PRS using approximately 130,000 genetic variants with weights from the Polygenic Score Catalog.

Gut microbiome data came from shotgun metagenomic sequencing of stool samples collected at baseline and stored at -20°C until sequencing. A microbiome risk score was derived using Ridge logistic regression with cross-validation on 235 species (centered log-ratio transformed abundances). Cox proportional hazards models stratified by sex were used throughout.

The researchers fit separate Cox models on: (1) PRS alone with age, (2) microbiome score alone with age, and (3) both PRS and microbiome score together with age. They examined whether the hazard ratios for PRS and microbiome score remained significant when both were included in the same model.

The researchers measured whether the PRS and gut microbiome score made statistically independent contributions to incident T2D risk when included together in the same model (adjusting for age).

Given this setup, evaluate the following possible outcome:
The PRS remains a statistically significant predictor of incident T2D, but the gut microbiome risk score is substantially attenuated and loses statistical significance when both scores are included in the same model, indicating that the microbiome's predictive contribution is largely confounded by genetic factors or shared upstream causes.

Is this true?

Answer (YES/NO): NO